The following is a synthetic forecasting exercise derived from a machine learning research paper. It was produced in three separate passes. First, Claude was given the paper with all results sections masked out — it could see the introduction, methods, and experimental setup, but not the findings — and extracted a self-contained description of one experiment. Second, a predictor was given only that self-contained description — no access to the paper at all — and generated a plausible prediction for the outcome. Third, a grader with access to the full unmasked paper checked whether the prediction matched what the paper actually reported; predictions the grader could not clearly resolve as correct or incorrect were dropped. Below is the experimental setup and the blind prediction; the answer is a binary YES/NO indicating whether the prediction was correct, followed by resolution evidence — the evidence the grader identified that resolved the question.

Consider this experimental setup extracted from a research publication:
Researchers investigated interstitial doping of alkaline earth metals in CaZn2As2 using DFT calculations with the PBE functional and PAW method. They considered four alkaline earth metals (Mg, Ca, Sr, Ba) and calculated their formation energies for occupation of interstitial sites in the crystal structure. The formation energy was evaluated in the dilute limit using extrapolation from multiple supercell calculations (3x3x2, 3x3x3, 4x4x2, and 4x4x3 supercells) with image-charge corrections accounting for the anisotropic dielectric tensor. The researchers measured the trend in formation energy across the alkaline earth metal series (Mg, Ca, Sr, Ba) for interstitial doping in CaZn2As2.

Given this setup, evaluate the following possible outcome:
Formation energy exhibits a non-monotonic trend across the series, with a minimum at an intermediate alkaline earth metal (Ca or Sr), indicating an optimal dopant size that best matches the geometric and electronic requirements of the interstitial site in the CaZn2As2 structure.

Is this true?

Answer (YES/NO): YES